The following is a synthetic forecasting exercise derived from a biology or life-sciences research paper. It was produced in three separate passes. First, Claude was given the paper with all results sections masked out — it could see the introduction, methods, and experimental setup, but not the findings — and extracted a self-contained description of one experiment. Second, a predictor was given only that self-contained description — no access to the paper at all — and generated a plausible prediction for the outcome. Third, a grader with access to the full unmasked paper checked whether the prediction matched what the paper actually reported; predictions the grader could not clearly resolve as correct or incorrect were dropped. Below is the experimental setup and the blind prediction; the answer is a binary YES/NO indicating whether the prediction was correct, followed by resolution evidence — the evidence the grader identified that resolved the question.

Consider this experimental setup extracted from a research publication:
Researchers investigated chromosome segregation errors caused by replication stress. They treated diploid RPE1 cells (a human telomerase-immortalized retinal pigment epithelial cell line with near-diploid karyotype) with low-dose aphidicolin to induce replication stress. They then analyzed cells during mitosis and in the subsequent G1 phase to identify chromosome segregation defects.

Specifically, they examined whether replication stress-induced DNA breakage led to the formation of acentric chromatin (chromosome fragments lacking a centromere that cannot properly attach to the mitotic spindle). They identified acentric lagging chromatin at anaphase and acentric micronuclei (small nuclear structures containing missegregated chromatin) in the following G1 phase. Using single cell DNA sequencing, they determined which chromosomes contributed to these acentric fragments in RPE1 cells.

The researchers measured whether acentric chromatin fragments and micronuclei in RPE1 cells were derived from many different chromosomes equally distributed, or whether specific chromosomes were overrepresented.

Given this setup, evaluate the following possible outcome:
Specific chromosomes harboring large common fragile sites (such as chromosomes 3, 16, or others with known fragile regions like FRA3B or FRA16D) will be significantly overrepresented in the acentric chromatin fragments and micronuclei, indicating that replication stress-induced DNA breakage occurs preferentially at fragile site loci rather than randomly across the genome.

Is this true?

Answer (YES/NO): NO